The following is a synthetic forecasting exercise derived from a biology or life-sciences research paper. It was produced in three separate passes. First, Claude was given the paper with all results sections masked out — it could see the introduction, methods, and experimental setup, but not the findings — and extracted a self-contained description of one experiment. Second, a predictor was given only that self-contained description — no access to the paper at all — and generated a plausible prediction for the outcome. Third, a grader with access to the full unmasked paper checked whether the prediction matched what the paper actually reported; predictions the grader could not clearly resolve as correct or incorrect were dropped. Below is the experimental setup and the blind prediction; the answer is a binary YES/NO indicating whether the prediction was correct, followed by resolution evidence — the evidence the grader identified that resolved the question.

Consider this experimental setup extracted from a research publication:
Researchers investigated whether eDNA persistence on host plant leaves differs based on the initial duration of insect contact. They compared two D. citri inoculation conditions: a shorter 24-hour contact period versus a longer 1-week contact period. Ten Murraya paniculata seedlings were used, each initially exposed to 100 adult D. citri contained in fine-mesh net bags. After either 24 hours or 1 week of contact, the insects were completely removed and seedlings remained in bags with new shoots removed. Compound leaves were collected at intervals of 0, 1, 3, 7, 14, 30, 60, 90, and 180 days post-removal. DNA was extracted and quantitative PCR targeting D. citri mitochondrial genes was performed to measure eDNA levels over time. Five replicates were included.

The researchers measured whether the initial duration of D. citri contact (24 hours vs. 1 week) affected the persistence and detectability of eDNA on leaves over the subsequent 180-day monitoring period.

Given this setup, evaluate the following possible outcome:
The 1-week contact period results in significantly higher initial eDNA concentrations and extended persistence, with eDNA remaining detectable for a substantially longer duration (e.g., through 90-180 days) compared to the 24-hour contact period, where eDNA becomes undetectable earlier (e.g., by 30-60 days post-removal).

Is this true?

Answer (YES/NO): NO